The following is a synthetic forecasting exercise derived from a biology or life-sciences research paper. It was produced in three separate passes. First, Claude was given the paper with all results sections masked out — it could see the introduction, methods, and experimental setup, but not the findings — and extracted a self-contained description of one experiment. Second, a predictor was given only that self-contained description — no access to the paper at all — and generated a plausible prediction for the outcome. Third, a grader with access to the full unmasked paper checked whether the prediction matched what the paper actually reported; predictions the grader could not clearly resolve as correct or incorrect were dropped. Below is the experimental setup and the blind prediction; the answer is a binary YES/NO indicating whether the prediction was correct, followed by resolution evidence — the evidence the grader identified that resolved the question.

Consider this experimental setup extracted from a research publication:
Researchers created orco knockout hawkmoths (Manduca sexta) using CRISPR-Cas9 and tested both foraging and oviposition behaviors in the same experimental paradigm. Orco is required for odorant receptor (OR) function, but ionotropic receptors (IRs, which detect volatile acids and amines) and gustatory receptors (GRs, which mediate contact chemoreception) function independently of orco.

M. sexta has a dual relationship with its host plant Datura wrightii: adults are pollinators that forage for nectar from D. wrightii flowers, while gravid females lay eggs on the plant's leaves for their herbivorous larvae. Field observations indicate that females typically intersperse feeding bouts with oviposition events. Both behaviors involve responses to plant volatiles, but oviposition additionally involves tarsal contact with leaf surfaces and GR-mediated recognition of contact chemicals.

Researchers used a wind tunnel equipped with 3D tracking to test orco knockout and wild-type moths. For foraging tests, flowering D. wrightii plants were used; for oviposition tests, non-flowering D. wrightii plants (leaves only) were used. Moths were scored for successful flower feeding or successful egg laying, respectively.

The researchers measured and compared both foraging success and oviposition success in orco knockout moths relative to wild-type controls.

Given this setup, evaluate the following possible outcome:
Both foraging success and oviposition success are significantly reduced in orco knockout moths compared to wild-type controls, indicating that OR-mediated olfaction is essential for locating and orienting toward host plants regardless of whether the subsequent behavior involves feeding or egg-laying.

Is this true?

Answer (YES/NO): NO